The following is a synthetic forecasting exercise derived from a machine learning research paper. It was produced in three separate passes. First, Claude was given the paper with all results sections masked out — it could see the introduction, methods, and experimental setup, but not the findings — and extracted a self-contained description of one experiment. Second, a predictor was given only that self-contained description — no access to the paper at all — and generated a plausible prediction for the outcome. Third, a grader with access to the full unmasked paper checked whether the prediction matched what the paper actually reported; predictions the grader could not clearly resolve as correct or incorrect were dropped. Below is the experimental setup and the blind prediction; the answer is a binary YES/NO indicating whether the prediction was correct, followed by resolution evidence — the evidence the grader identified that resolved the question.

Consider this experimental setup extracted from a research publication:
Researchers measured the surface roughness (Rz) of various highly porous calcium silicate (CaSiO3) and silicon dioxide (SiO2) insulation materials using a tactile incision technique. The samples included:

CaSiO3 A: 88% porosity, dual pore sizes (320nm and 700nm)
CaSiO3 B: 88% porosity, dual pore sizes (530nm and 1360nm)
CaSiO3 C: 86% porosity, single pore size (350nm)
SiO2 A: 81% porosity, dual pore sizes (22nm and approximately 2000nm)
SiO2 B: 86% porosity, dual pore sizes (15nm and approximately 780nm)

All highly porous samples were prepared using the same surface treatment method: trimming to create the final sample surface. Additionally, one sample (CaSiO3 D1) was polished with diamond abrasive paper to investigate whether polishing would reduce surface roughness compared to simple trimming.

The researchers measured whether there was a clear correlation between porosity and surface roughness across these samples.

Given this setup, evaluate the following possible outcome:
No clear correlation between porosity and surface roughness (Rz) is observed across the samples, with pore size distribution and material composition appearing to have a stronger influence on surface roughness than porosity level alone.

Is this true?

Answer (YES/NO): NO